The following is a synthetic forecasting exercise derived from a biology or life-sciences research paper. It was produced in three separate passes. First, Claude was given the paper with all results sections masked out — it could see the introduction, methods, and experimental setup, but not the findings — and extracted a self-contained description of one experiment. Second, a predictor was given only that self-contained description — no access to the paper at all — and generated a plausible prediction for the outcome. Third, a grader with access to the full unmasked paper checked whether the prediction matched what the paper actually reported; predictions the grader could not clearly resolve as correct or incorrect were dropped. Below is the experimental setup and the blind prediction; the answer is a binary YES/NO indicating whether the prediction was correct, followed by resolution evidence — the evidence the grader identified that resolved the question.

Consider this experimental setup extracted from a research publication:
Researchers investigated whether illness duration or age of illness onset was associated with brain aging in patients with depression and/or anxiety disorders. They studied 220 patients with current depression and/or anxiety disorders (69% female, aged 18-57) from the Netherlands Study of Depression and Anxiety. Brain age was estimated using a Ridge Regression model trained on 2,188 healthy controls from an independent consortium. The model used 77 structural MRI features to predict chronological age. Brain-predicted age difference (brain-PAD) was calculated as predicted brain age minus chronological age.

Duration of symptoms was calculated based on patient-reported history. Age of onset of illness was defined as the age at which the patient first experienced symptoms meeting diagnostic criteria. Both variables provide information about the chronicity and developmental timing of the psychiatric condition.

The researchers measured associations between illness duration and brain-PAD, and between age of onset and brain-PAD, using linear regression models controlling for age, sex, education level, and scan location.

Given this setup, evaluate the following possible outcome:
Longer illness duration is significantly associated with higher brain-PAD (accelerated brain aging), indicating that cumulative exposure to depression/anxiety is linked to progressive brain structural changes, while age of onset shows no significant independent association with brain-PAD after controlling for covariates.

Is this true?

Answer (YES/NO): NO